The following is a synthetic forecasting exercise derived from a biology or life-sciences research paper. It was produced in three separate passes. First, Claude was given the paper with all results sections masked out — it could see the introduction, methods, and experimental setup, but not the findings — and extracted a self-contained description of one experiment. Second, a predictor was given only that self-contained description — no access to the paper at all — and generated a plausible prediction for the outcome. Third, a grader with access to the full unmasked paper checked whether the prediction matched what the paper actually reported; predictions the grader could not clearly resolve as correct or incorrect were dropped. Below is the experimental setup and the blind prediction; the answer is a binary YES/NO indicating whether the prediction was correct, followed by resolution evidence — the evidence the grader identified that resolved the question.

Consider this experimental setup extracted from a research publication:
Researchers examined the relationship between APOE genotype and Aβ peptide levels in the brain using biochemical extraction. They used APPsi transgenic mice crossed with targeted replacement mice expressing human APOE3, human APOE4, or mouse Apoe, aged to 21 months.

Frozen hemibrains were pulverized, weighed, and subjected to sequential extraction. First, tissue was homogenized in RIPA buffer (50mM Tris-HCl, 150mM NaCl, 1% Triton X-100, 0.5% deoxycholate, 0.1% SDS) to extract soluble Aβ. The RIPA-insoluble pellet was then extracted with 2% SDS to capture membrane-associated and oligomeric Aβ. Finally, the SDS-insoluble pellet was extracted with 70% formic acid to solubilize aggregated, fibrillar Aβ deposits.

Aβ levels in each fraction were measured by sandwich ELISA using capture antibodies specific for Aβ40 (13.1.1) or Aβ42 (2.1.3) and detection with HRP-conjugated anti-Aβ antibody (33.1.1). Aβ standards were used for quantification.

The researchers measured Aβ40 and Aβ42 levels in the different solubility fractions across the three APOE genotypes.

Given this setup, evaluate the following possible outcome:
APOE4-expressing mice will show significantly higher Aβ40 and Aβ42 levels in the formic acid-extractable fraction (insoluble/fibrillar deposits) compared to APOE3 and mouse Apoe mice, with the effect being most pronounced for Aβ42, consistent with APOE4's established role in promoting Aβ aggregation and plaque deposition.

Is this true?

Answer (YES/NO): NO